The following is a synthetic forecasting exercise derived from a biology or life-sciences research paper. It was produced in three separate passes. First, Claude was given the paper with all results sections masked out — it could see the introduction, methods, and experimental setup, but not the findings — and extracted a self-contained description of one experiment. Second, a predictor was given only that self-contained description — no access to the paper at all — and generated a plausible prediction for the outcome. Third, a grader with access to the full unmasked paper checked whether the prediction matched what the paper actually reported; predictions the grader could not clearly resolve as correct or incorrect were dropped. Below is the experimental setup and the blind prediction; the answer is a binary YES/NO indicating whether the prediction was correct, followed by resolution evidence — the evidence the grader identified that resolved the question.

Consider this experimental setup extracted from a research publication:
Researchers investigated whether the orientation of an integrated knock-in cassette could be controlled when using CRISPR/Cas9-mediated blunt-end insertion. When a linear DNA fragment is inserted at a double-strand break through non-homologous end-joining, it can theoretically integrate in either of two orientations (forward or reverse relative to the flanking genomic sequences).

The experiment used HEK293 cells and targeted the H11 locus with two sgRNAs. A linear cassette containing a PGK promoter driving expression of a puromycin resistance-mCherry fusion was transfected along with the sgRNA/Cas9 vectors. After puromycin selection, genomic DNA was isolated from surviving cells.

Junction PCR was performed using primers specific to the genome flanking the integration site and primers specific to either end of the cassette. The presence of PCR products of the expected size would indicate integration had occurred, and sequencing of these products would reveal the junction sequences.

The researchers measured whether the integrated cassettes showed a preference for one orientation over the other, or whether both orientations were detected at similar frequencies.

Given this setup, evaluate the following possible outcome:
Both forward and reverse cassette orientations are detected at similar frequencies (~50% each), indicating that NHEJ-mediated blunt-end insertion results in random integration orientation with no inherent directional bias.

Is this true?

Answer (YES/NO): YES